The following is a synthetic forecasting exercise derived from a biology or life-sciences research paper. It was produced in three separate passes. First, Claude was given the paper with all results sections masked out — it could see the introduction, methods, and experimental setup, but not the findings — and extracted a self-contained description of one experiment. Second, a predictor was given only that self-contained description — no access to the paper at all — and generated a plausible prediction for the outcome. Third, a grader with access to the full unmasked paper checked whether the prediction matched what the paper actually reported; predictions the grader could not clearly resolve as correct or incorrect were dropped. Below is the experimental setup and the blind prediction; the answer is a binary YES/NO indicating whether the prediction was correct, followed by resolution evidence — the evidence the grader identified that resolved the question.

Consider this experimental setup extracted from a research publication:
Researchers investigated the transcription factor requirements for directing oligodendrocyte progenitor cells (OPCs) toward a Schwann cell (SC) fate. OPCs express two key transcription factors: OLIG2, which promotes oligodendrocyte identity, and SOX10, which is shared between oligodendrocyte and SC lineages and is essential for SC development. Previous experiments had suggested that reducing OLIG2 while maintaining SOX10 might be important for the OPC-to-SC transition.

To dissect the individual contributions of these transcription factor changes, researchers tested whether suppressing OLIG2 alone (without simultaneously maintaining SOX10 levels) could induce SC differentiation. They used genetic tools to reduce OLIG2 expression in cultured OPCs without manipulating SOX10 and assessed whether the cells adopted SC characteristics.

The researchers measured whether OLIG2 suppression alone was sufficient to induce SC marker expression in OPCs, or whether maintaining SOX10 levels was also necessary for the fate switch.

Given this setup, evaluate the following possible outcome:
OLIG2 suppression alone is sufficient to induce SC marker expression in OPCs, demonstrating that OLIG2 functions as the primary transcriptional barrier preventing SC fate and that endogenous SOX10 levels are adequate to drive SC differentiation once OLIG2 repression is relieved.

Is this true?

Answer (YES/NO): NO